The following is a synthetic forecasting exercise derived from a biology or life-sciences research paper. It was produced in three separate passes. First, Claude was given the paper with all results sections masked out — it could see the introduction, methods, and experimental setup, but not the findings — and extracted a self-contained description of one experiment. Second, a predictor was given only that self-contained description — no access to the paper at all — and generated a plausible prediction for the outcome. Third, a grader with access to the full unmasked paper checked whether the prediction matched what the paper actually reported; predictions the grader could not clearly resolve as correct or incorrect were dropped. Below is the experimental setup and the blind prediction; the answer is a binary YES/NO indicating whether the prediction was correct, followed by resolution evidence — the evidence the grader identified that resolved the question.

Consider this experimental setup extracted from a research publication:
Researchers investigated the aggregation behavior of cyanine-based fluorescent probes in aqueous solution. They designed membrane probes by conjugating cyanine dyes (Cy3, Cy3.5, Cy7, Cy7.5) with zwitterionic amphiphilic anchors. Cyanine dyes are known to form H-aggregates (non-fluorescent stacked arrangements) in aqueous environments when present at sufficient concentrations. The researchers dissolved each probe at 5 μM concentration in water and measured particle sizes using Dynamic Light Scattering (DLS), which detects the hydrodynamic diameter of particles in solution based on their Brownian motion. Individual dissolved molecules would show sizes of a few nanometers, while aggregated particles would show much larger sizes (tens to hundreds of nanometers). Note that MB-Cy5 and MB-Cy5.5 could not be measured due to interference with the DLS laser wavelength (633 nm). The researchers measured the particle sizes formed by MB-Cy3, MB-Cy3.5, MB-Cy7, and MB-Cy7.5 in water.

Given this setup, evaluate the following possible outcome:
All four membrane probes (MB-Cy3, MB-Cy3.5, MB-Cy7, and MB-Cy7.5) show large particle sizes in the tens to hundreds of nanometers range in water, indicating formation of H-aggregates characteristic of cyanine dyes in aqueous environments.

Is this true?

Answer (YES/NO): YES